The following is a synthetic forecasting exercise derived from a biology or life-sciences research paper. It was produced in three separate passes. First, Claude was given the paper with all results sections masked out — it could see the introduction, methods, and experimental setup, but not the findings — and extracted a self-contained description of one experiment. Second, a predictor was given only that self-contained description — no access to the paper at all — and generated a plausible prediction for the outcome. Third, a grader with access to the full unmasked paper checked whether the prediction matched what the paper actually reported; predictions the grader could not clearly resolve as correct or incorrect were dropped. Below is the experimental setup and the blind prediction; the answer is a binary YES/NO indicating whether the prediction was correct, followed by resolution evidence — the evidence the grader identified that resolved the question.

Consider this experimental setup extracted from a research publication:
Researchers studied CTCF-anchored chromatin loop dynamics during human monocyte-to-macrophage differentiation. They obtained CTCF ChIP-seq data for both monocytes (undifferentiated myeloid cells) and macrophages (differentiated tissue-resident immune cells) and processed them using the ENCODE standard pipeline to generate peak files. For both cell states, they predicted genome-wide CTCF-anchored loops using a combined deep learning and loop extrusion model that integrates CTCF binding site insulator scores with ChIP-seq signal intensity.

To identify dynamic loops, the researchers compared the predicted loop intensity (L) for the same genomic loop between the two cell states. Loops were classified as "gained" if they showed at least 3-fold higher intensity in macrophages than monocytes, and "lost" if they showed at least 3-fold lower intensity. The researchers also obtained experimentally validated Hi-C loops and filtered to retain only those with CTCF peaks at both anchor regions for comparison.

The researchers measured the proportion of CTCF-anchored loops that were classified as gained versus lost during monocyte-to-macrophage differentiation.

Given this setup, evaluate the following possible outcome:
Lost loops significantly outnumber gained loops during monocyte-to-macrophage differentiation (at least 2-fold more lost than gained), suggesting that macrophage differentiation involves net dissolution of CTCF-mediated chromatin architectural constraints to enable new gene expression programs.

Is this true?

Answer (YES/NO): NO